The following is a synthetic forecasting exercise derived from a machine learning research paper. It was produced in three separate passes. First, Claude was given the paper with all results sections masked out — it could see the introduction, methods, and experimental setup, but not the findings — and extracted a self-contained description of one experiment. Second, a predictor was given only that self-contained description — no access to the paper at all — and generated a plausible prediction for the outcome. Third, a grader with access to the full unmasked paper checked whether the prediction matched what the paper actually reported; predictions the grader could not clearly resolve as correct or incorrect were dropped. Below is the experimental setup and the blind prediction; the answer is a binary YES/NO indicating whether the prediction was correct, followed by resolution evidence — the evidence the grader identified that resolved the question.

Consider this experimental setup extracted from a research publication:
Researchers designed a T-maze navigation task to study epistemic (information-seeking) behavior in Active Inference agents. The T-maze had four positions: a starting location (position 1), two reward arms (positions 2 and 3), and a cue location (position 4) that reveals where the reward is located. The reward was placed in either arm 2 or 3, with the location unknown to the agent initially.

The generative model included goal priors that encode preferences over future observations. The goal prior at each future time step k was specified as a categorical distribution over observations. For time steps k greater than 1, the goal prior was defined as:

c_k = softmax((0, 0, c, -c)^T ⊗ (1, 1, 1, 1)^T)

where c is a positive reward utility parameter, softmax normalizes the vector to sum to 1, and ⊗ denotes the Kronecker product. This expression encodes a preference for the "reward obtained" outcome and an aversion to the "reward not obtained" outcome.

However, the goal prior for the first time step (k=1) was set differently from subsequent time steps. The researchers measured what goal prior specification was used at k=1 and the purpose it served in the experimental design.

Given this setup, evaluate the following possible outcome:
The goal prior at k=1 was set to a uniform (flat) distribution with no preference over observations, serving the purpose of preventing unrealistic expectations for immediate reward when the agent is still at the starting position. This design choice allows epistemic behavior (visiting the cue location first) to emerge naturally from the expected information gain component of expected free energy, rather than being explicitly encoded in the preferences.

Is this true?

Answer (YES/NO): NO